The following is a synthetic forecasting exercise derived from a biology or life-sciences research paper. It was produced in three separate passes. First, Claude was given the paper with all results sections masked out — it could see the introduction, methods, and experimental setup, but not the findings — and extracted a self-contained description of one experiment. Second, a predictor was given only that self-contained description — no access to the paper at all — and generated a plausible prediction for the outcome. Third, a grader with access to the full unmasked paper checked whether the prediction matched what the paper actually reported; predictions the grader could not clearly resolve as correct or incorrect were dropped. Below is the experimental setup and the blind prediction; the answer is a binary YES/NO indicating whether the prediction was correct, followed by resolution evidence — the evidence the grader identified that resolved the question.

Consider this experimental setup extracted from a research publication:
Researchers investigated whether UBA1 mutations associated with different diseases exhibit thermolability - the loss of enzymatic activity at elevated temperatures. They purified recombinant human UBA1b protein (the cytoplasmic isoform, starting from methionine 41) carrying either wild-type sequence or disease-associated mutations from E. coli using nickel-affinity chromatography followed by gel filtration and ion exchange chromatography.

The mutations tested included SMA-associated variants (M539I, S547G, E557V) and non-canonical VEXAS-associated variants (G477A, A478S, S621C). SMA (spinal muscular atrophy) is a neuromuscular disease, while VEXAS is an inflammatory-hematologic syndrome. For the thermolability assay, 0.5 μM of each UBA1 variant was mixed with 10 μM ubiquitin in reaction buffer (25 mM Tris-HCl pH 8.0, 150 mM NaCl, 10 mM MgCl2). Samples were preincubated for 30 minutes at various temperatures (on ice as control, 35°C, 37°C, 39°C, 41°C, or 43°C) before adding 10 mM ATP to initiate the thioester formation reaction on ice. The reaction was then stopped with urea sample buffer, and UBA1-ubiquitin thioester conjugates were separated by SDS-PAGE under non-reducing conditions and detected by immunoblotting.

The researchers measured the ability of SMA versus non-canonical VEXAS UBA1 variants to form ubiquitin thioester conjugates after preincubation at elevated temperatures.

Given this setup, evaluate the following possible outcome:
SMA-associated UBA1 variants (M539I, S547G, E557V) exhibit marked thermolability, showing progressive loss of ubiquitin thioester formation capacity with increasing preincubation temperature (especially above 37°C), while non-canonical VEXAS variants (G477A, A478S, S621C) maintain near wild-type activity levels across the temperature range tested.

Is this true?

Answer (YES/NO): YES